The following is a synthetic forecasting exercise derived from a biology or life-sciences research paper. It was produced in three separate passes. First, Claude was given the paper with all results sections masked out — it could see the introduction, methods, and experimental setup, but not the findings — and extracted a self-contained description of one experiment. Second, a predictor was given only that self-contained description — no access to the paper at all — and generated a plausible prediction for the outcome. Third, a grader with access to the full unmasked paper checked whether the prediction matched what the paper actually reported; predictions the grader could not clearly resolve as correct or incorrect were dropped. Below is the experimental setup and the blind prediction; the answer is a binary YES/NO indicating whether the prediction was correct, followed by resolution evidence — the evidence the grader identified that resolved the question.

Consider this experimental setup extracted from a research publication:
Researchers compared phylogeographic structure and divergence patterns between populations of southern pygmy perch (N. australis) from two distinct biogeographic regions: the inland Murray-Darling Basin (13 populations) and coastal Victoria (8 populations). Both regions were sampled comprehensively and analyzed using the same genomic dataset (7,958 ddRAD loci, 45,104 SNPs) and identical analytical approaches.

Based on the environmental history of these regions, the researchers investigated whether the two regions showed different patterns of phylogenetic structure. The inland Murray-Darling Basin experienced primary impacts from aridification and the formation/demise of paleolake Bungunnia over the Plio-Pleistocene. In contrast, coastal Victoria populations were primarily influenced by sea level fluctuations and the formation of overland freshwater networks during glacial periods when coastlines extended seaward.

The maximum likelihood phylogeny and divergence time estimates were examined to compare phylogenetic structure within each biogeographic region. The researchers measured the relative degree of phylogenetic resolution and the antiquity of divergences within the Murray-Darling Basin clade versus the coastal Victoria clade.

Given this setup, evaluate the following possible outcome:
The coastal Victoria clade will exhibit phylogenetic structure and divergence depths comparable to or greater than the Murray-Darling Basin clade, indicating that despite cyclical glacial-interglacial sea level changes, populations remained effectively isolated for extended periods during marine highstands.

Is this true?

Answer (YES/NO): YES